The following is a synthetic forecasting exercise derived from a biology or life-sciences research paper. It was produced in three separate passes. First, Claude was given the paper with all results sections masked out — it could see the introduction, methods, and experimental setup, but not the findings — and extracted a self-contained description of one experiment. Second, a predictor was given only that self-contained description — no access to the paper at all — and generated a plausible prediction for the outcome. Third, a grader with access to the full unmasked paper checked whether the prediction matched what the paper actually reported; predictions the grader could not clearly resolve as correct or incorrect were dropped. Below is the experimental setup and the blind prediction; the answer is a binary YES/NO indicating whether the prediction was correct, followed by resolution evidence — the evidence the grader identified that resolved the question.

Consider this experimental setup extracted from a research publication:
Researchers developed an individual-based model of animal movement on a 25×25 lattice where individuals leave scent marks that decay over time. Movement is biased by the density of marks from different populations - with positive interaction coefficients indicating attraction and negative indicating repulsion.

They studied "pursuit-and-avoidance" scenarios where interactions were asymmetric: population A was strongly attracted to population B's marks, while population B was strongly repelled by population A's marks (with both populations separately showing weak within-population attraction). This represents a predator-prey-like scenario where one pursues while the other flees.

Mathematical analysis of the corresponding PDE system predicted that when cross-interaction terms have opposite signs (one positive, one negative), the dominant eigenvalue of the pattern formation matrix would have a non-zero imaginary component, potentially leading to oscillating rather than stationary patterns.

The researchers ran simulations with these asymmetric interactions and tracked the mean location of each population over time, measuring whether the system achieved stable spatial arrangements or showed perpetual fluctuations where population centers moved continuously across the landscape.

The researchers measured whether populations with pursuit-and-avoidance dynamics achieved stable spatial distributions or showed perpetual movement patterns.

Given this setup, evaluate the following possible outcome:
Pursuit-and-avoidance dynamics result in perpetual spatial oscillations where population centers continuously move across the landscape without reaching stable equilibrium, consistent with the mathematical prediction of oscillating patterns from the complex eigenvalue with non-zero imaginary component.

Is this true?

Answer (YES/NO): YES